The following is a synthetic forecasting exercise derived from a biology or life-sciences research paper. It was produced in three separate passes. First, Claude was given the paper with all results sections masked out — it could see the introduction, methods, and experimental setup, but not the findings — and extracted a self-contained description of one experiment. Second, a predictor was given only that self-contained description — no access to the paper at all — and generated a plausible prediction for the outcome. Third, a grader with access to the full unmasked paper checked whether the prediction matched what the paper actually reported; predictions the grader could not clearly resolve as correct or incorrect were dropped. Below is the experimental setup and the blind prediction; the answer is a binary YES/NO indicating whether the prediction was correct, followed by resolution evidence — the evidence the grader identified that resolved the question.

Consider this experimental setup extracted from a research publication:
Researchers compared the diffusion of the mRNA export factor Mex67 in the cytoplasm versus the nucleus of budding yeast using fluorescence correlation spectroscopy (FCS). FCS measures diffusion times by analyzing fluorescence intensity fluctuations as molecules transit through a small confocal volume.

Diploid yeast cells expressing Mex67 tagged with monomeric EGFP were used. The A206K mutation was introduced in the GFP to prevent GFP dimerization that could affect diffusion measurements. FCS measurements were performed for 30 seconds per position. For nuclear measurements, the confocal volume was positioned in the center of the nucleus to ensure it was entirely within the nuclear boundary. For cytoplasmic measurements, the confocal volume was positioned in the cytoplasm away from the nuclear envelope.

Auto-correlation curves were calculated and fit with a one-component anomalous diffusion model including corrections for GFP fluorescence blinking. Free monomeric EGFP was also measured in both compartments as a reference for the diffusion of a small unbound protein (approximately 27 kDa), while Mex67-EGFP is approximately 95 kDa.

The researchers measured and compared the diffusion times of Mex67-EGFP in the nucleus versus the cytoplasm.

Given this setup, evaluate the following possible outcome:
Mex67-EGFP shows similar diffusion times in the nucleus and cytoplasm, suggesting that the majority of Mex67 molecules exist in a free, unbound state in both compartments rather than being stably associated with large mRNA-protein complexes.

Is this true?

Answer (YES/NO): YES